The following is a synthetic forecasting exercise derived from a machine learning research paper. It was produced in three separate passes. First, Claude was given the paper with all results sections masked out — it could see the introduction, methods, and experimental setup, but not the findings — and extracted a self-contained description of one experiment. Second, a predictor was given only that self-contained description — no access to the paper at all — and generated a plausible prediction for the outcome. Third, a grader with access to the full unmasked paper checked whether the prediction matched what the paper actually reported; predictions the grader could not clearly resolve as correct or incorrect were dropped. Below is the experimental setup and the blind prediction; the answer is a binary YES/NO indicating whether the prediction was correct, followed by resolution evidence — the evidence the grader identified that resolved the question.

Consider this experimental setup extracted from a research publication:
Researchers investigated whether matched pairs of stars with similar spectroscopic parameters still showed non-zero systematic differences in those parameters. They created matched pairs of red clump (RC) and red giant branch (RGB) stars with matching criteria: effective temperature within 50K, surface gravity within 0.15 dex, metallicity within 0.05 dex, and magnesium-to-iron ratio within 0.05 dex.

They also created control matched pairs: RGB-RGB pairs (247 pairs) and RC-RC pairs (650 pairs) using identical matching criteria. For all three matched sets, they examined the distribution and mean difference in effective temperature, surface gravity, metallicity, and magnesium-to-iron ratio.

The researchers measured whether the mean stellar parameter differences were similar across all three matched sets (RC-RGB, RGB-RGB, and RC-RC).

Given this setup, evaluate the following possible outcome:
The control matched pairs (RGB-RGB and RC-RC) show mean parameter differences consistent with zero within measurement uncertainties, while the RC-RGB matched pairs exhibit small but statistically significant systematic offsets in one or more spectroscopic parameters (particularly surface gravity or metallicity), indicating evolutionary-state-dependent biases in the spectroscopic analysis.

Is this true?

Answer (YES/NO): NO